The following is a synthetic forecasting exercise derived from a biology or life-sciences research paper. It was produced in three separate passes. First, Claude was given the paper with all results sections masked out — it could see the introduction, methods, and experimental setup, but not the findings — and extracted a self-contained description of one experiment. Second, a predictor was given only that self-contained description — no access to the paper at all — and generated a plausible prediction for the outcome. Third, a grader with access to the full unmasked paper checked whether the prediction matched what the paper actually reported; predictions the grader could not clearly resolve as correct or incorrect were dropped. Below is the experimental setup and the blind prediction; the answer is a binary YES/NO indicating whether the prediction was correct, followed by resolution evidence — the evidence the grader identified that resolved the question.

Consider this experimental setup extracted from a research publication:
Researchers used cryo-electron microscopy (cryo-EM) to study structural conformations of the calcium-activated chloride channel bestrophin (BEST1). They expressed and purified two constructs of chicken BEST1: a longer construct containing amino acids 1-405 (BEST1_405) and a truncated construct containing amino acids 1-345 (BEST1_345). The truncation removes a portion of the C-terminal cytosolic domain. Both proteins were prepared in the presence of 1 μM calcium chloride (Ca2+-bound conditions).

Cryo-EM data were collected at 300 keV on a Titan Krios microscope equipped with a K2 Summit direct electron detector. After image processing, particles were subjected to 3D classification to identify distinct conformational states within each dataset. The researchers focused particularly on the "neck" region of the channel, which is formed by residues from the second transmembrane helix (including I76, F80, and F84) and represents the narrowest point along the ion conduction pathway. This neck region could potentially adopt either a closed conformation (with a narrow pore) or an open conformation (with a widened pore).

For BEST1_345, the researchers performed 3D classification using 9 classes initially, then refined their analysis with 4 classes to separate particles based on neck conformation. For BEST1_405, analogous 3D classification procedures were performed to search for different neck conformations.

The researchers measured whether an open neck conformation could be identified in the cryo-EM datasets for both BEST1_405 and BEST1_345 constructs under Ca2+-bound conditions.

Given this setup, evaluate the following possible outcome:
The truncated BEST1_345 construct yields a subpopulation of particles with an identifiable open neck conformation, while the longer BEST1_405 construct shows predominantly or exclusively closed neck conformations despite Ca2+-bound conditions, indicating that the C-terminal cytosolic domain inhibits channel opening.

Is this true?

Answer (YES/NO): YES